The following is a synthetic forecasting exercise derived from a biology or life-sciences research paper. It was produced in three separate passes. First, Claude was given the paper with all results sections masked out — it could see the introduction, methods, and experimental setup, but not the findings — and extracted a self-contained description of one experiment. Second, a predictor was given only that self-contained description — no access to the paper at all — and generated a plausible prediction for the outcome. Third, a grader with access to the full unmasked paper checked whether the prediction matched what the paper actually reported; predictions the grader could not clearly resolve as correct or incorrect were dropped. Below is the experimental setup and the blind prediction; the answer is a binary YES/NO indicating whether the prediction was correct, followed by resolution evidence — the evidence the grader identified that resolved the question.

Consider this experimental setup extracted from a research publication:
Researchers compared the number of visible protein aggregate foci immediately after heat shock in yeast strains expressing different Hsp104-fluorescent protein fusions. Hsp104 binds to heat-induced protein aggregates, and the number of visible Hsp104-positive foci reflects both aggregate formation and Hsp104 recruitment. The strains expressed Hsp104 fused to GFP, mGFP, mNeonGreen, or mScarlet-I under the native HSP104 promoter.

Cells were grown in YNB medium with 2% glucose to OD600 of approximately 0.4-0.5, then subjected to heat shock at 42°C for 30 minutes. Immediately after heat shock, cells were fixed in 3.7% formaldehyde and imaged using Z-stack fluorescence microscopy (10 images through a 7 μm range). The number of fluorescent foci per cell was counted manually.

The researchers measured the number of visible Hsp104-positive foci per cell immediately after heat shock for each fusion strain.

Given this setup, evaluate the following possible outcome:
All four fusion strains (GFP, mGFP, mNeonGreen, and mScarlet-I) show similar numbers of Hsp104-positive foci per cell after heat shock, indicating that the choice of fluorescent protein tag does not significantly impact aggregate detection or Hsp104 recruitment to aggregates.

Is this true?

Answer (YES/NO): YES